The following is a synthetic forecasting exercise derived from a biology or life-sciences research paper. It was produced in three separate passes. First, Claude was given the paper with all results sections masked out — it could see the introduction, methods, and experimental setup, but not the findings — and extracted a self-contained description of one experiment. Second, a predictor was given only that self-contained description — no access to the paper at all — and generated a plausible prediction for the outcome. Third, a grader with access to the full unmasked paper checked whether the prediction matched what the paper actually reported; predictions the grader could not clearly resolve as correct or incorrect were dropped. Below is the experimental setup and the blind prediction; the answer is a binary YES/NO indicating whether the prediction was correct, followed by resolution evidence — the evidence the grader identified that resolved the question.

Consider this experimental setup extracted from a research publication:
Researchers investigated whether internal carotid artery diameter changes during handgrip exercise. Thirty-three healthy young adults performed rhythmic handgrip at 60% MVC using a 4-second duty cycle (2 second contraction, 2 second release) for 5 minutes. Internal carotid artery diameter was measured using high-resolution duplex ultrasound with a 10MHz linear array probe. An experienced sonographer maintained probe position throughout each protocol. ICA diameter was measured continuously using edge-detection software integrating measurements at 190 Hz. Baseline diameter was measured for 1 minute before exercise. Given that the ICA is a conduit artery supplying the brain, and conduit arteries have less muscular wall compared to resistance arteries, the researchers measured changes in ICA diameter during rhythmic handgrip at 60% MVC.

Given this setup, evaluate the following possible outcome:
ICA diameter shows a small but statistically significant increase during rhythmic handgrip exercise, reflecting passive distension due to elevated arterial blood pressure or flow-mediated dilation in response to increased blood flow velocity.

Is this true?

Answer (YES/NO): NO